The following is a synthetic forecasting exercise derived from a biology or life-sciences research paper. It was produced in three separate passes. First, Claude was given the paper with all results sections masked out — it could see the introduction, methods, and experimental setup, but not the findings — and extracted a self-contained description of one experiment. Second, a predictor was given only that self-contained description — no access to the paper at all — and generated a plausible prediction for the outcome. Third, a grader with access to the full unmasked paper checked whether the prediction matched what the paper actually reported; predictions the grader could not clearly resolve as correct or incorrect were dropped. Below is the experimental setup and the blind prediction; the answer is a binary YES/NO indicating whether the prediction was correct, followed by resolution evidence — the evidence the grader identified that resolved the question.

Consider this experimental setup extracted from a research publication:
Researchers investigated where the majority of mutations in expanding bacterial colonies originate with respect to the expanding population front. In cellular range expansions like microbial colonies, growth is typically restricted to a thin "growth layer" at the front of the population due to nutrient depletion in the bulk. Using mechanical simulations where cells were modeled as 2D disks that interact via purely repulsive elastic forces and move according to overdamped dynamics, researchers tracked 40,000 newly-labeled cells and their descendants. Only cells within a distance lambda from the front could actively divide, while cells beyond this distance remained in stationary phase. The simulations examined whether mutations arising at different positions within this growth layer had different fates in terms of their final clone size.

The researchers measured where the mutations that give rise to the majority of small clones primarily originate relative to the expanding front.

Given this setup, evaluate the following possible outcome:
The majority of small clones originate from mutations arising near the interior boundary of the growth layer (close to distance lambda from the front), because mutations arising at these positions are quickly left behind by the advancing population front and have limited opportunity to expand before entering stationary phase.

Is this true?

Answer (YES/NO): NO